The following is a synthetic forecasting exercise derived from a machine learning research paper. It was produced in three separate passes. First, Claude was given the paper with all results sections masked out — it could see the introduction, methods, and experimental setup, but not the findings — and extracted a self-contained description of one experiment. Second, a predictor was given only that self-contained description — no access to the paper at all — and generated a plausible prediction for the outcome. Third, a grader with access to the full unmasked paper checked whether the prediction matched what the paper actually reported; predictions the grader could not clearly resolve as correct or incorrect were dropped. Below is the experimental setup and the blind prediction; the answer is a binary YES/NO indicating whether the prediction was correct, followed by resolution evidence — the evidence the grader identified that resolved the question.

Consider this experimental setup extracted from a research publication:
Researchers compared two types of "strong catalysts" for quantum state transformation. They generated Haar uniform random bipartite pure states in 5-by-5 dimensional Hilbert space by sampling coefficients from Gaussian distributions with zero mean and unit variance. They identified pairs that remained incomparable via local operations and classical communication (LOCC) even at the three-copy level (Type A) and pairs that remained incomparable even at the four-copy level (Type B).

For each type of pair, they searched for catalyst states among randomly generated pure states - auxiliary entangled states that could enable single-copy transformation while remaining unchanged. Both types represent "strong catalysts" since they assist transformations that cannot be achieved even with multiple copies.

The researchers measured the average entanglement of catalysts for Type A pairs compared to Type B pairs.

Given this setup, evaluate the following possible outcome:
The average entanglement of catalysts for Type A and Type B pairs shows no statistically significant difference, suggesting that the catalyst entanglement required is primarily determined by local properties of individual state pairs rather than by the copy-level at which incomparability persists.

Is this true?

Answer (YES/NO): NO